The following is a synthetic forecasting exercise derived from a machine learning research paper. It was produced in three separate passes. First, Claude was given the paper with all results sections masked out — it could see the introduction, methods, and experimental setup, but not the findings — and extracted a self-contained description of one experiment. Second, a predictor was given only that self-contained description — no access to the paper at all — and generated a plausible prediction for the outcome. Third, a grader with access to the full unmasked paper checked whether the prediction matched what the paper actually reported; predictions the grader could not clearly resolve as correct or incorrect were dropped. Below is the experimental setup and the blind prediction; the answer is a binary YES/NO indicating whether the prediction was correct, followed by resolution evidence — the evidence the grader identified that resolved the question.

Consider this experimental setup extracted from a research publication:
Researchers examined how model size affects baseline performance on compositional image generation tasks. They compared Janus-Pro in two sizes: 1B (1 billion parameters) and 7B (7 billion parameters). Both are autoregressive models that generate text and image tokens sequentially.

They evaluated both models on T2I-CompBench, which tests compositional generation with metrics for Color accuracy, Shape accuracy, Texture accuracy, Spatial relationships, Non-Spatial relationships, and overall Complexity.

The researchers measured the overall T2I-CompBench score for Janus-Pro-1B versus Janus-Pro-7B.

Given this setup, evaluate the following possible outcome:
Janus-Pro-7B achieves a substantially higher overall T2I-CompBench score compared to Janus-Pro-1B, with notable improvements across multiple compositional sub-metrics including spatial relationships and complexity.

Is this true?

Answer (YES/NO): YES